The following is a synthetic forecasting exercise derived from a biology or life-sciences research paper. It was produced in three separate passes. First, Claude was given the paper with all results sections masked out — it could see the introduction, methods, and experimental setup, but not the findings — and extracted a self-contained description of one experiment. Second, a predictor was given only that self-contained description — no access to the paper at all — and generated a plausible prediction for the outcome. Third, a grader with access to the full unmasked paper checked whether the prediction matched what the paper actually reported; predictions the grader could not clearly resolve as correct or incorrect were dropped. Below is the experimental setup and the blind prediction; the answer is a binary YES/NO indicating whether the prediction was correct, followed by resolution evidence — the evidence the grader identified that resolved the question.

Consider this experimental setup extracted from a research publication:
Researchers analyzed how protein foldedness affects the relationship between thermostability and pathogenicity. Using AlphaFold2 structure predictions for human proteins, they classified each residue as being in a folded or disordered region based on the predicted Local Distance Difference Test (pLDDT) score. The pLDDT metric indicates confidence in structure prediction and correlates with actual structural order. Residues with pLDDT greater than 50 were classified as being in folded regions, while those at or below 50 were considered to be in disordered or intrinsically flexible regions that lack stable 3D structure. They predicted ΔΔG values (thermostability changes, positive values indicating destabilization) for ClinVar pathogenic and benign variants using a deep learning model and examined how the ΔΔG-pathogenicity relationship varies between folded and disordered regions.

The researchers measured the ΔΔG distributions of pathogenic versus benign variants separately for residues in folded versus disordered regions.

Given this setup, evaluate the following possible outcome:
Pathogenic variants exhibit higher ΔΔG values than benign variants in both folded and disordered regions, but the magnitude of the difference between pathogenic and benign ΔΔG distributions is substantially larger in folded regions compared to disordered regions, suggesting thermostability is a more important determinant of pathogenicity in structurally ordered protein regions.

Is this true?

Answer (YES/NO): YES